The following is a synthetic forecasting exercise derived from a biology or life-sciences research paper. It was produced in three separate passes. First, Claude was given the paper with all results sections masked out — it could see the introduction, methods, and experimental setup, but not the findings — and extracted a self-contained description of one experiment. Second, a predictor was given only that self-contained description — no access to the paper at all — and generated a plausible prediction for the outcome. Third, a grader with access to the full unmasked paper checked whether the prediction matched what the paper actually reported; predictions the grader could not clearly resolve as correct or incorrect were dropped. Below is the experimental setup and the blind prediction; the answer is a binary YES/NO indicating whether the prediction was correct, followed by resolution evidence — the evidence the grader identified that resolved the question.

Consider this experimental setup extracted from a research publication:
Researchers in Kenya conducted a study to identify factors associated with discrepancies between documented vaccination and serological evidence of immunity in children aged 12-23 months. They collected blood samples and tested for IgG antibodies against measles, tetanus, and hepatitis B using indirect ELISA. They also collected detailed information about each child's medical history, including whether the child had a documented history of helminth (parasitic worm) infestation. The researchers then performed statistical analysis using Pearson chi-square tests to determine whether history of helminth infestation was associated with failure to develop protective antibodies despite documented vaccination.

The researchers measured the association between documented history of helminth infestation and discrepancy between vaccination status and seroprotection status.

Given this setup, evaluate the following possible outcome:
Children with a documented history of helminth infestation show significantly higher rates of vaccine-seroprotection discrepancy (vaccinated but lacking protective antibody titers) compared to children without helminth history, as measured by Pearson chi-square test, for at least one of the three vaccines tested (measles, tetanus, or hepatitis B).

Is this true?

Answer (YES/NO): YES